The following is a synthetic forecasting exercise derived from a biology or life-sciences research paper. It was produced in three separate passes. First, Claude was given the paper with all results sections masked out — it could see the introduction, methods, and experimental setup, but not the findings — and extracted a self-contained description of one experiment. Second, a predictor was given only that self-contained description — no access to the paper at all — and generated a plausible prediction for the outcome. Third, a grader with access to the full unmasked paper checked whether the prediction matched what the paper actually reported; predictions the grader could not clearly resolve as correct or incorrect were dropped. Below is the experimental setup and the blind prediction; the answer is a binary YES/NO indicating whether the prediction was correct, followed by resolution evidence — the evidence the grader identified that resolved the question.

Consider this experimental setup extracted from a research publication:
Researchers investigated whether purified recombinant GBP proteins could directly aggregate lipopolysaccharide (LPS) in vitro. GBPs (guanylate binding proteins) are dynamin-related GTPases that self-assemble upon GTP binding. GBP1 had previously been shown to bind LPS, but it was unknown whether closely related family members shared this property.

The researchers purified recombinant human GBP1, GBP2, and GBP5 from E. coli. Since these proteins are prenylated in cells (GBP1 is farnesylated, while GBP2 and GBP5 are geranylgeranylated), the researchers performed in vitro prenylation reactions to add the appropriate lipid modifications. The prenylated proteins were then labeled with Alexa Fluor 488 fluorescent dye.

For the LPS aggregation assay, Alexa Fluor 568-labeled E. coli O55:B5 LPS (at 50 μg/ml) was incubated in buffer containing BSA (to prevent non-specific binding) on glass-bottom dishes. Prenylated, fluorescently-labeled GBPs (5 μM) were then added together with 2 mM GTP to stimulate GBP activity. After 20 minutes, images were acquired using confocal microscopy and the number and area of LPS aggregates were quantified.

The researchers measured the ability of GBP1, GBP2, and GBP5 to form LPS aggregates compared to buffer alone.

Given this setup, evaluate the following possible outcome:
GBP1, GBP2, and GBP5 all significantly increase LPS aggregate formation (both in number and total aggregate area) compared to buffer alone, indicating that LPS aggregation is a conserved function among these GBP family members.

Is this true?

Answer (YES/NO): NO